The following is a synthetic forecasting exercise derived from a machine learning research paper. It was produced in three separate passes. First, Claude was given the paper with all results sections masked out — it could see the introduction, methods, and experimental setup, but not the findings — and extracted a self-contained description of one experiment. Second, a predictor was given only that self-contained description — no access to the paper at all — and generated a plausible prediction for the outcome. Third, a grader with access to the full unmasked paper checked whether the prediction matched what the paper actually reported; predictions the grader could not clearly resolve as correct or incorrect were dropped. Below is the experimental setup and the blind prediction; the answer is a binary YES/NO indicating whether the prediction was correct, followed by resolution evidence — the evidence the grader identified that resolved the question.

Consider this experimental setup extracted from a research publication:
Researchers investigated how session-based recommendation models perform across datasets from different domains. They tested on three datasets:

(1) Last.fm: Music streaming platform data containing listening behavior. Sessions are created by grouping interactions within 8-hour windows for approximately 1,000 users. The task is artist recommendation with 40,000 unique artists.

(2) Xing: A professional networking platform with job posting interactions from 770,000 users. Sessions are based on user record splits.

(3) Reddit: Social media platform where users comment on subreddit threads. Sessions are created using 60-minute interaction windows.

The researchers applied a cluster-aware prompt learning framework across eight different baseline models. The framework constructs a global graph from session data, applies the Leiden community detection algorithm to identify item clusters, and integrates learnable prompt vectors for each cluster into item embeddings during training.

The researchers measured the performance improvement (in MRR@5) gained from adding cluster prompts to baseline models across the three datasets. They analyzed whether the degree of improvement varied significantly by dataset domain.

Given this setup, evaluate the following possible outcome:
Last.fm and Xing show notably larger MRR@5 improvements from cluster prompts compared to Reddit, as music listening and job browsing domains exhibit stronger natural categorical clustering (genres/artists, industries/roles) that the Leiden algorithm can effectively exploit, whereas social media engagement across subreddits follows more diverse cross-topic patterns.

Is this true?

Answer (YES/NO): NO